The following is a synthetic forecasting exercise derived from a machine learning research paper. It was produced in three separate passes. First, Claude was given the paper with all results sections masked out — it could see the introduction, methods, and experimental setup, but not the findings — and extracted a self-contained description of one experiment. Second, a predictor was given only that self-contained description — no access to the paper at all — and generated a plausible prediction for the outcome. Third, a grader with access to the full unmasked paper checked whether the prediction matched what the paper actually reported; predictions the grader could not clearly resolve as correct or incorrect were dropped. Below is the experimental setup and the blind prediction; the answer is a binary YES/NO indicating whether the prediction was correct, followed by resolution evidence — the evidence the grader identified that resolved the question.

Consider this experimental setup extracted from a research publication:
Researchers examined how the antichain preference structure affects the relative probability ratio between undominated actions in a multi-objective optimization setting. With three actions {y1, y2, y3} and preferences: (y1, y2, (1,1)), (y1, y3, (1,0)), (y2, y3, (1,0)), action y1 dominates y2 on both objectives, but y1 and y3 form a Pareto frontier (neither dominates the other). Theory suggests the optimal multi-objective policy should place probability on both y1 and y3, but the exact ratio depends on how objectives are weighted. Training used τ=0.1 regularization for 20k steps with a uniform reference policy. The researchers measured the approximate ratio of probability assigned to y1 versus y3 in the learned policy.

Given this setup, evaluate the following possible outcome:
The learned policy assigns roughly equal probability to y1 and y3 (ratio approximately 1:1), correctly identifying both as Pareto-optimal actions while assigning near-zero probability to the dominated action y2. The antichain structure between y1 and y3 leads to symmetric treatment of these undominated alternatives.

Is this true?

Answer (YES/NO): NO